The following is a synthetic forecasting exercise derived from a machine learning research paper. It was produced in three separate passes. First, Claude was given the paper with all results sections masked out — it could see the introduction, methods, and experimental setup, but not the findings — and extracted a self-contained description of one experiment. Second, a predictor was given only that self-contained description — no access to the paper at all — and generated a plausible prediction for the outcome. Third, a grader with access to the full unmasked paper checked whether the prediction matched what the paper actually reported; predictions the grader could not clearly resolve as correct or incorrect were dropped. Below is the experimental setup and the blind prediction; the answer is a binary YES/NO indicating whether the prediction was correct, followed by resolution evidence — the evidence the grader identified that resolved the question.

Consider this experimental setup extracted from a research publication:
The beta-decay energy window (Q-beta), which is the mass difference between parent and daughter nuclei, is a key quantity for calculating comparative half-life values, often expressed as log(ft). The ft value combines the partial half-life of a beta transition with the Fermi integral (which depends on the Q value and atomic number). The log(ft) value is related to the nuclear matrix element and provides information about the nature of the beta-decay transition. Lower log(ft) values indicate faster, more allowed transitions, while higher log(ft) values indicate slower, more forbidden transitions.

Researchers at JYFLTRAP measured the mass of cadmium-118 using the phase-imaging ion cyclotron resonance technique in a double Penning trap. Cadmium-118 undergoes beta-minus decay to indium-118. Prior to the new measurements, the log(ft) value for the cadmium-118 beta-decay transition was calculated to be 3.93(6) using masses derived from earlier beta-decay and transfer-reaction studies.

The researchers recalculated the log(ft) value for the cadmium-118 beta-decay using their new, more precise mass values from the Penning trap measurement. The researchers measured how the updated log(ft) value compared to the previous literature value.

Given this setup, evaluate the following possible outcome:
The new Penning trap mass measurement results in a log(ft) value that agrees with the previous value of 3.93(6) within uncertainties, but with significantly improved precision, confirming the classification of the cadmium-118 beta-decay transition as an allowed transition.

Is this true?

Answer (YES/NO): NO